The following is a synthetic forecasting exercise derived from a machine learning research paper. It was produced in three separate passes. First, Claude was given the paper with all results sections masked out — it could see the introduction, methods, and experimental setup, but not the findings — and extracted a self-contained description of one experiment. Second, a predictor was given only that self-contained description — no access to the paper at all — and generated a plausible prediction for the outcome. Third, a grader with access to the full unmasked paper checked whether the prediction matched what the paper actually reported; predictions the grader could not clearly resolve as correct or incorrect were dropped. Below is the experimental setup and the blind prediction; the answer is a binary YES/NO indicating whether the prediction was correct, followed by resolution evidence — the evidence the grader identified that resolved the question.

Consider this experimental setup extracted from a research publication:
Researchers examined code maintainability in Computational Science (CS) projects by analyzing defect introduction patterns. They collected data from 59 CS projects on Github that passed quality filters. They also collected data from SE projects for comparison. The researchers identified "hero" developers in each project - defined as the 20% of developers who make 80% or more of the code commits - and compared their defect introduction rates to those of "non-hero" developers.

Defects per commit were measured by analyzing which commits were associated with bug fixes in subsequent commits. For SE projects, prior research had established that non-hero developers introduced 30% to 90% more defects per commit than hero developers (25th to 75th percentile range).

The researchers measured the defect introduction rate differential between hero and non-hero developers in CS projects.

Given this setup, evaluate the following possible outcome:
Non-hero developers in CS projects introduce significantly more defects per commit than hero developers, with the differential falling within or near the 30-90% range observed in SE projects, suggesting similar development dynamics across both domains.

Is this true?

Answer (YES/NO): NO